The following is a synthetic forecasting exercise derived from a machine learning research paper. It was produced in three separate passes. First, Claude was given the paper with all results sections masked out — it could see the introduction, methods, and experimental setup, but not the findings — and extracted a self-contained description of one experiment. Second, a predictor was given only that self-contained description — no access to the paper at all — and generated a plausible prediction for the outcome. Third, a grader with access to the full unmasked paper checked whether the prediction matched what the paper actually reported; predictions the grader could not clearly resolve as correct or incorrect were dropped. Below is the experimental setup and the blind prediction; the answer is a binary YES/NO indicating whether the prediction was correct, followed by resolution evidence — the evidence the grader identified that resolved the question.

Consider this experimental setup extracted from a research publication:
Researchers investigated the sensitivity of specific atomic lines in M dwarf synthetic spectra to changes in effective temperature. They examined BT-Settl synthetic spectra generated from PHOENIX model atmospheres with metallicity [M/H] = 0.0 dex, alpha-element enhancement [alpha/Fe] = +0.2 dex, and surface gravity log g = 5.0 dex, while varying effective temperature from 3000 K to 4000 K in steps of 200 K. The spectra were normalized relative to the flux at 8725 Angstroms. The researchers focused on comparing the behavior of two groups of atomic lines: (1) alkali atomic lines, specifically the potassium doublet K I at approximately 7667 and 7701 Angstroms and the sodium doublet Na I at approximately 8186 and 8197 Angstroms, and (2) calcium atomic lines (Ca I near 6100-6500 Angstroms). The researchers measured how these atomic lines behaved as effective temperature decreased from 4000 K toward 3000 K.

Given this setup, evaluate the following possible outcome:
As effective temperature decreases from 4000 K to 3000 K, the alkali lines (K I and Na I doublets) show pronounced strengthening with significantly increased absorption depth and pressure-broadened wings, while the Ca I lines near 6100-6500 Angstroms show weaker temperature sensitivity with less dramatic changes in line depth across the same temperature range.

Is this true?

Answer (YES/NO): NO